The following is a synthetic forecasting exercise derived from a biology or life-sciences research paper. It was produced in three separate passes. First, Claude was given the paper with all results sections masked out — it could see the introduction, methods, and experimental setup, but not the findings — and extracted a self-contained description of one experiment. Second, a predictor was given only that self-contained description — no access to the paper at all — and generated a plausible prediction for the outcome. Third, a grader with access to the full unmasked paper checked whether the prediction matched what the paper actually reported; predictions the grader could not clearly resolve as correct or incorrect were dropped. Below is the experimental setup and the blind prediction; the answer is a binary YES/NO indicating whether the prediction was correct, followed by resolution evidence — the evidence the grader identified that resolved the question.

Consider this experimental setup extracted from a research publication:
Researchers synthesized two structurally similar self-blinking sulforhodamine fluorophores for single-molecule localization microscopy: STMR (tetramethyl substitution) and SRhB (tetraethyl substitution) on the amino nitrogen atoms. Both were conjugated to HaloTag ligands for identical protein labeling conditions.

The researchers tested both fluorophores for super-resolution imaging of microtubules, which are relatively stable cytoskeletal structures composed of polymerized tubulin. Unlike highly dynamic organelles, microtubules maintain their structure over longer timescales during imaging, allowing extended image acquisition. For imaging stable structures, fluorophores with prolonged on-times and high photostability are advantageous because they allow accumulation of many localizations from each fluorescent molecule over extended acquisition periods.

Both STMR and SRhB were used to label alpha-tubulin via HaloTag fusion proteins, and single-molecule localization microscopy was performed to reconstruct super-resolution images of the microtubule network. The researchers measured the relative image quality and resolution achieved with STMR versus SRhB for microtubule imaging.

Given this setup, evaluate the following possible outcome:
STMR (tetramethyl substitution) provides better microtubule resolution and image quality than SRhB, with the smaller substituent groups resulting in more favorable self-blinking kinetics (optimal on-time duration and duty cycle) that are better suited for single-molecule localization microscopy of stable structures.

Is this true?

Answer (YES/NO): NO